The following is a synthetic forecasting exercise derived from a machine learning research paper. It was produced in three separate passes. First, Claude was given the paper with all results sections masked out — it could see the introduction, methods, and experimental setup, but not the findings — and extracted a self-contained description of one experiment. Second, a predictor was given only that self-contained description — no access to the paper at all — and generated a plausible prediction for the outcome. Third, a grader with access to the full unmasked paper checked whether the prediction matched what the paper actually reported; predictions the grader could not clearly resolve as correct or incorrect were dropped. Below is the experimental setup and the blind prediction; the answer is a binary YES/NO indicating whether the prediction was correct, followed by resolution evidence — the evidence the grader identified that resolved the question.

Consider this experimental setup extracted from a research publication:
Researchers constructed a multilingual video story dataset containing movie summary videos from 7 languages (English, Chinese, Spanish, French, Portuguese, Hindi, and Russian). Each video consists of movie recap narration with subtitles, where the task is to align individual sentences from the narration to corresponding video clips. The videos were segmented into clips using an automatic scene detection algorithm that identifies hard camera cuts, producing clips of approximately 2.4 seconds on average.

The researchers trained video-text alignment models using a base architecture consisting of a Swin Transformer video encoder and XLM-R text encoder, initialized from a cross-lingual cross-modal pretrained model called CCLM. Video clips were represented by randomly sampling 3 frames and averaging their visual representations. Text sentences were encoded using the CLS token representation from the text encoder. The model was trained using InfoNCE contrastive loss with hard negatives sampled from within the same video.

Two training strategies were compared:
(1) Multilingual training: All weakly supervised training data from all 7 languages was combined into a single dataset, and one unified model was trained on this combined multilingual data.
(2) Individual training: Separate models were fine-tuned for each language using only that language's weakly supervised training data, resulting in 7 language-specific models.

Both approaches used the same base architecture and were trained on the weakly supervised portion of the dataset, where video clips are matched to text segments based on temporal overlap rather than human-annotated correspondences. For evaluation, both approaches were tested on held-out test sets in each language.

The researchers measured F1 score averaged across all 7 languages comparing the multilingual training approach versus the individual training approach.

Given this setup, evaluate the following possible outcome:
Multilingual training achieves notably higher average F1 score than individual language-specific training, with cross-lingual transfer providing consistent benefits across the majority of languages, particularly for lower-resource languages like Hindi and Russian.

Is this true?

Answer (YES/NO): NO